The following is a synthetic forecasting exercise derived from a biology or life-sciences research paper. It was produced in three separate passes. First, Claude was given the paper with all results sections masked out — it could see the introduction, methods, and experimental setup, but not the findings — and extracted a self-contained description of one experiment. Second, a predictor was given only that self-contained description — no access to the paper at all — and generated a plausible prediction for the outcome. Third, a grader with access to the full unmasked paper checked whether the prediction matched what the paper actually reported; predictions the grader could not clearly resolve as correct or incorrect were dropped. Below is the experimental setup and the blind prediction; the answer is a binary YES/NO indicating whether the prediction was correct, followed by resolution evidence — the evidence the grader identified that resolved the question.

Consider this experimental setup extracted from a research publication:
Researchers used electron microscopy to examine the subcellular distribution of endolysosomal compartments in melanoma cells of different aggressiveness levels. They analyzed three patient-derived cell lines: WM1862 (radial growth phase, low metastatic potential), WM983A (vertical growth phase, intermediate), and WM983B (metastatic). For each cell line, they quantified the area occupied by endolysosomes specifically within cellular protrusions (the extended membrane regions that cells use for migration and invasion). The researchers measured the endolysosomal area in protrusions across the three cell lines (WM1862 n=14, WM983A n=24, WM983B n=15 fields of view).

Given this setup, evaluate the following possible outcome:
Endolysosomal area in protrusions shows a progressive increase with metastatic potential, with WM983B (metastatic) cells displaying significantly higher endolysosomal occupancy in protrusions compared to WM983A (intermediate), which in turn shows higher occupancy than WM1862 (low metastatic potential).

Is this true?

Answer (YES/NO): NO